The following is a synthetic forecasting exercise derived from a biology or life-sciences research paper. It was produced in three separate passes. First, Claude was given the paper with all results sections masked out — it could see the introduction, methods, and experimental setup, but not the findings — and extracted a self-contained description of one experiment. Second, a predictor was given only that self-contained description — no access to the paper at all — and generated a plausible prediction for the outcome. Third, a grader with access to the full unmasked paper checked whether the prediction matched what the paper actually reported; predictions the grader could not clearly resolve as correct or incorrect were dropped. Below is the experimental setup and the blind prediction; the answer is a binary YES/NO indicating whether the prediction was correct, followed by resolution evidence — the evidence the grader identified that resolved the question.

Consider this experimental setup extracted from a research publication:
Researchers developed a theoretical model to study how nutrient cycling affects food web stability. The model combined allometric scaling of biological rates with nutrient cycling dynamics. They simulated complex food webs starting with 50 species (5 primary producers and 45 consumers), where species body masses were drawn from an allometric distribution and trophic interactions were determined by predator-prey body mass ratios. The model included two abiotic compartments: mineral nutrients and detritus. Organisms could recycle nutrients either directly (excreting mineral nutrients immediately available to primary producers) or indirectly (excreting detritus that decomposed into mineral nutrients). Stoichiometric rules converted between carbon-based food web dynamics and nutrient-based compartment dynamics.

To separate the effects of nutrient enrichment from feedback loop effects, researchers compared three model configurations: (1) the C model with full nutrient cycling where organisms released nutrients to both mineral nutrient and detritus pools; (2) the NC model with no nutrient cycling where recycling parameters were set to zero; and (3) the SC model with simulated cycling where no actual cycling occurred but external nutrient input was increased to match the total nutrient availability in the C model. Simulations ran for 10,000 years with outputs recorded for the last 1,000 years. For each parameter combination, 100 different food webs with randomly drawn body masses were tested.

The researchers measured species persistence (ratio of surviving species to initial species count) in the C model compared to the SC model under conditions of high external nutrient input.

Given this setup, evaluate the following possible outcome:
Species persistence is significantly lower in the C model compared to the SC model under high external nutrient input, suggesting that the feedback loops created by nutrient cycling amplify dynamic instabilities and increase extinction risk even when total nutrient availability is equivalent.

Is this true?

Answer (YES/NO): NO